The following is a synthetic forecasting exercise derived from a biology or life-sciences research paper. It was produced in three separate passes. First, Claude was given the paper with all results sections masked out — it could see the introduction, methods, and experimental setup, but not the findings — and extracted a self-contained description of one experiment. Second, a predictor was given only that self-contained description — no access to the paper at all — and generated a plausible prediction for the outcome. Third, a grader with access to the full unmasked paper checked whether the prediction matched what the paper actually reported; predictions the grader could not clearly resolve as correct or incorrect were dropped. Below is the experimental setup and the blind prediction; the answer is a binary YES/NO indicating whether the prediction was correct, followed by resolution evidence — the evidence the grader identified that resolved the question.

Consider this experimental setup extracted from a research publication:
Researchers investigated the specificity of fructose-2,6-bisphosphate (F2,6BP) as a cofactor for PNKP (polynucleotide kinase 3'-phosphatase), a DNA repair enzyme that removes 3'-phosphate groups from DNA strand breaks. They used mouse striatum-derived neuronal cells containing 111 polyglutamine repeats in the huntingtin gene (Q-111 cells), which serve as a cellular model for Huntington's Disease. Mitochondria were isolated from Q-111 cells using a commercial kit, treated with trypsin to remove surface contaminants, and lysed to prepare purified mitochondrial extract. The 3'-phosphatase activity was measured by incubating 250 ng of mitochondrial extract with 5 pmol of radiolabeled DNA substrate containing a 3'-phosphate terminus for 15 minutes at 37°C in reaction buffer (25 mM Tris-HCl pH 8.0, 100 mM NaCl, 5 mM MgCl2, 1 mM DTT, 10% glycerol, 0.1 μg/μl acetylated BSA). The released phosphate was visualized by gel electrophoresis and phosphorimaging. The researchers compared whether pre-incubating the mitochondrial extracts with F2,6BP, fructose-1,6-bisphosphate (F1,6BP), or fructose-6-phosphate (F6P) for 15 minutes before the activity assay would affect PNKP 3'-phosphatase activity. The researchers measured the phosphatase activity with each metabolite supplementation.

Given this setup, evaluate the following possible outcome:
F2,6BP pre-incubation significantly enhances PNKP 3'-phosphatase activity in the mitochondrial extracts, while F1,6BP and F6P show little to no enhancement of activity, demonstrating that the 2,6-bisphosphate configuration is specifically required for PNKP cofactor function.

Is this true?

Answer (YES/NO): YES